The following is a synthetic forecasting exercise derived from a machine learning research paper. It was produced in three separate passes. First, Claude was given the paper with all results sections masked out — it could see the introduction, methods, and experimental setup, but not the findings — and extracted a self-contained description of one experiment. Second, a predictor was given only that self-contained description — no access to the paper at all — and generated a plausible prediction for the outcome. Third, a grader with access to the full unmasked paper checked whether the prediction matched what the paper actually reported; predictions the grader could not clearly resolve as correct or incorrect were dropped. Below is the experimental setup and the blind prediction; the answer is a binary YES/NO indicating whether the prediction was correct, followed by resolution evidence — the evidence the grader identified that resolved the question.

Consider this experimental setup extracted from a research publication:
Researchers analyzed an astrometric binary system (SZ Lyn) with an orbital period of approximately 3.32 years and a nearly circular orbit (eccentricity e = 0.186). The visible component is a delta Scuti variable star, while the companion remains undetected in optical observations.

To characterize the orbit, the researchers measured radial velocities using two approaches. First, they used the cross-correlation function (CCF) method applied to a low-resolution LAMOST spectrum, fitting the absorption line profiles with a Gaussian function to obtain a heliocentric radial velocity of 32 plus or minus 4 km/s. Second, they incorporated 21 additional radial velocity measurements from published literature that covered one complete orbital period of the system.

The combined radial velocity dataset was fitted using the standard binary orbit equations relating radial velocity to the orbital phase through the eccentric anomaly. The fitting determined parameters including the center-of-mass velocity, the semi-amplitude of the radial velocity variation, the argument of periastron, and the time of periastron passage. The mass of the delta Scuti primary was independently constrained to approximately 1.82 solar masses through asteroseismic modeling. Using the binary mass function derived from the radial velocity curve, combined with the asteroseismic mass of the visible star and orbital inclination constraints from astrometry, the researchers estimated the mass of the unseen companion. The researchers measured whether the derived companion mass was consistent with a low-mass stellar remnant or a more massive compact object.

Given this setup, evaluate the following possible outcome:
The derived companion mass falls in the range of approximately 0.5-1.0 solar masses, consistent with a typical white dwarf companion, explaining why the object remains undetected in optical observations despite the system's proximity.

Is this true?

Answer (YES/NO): NO